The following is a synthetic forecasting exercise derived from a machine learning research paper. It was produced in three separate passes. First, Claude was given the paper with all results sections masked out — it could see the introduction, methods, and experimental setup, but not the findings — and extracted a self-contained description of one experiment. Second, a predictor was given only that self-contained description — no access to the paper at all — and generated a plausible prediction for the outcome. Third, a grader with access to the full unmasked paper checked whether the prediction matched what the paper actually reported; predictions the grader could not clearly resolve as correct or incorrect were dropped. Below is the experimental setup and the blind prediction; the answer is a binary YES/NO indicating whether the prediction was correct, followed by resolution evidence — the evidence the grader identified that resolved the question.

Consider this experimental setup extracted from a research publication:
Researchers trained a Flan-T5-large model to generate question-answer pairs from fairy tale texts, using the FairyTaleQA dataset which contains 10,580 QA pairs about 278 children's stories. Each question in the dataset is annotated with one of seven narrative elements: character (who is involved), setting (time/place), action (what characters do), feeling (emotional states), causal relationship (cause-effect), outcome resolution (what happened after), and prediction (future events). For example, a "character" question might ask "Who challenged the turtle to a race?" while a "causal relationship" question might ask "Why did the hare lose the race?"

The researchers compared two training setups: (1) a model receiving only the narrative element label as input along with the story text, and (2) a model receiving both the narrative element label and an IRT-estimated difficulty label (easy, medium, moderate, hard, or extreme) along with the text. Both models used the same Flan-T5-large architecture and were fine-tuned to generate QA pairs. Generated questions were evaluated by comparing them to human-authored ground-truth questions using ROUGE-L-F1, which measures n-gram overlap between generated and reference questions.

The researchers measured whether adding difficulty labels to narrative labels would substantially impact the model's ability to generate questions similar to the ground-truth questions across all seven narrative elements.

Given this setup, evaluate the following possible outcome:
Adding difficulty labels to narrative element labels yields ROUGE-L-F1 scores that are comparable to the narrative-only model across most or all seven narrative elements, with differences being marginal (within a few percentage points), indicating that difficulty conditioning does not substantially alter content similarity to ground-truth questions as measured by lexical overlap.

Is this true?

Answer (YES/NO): YES